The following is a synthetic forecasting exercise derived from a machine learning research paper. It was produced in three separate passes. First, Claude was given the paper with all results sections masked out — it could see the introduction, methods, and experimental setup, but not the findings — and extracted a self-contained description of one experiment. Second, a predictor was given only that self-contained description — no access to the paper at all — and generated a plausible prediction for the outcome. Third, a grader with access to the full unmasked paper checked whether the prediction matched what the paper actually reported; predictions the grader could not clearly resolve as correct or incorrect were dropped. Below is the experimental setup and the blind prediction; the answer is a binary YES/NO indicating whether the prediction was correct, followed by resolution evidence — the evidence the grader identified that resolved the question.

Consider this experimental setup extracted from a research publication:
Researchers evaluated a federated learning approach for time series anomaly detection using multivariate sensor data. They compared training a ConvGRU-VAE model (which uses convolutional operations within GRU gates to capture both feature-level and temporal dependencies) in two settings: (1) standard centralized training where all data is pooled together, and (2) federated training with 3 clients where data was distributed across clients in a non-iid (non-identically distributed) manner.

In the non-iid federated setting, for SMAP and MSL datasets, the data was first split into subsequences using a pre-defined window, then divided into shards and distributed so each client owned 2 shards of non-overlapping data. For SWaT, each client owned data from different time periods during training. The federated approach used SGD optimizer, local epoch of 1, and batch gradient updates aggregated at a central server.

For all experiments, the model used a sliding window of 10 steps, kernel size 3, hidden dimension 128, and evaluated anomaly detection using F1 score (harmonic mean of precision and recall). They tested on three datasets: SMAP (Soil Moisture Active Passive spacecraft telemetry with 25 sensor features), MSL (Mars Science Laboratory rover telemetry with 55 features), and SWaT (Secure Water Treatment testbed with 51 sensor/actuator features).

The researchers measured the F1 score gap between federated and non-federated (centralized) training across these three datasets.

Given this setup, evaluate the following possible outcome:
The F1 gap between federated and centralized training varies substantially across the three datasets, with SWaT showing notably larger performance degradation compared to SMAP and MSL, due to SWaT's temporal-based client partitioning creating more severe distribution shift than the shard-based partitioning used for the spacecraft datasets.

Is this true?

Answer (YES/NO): NO